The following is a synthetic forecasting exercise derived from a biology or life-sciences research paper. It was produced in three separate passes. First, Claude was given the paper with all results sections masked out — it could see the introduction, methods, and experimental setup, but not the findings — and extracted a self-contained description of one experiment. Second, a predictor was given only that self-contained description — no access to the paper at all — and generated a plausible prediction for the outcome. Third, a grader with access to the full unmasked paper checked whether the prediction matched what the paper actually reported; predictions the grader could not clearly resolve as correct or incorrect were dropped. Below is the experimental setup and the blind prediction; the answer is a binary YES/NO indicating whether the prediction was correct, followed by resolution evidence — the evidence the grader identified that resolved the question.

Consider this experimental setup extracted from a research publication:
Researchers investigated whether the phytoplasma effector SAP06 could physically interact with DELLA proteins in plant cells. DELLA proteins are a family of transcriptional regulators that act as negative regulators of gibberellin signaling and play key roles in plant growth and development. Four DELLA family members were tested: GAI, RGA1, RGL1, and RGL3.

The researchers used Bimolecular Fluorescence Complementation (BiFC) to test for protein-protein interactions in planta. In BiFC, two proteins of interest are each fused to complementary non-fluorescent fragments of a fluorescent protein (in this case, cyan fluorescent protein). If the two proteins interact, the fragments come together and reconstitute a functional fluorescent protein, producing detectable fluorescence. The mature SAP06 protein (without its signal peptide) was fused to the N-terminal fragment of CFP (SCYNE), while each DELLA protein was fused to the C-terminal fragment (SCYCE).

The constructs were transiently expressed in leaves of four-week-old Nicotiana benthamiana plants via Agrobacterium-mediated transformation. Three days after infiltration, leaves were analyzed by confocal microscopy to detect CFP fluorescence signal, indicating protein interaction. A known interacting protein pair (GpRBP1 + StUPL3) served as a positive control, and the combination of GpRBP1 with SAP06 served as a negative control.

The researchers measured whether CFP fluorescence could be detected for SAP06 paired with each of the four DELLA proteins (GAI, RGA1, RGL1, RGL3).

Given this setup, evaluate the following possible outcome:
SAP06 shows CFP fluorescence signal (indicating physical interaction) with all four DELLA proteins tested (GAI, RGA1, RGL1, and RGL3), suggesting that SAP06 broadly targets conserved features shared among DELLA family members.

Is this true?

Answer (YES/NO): YES